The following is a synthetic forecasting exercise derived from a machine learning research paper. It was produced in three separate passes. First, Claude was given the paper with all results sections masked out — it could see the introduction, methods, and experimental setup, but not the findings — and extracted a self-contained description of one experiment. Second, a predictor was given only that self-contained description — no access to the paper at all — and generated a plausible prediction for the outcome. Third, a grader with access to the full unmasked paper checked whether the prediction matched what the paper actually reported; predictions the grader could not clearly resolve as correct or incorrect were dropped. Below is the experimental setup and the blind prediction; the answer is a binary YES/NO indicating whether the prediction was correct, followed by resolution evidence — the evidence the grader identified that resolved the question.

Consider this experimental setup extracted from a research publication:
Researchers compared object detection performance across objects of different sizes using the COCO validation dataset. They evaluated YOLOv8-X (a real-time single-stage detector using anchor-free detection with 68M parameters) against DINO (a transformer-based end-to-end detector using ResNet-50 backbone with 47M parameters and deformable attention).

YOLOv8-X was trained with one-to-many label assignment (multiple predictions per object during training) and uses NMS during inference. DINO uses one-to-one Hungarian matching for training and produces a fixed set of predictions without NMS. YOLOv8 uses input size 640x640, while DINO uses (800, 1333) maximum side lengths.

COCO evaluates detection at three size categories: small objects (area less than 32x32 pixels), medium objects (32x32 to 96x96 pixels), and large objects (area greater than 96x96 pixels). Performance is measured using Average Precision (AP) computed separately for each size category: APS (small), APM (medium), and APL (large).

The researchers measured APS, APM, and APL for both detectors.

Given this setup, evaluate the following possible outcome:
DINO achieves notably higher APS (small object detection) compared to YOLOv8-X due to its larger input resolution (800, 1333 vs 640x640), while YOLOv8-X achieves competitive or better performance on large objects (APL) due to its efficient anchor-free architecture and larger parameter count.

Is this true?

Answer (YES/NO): NO